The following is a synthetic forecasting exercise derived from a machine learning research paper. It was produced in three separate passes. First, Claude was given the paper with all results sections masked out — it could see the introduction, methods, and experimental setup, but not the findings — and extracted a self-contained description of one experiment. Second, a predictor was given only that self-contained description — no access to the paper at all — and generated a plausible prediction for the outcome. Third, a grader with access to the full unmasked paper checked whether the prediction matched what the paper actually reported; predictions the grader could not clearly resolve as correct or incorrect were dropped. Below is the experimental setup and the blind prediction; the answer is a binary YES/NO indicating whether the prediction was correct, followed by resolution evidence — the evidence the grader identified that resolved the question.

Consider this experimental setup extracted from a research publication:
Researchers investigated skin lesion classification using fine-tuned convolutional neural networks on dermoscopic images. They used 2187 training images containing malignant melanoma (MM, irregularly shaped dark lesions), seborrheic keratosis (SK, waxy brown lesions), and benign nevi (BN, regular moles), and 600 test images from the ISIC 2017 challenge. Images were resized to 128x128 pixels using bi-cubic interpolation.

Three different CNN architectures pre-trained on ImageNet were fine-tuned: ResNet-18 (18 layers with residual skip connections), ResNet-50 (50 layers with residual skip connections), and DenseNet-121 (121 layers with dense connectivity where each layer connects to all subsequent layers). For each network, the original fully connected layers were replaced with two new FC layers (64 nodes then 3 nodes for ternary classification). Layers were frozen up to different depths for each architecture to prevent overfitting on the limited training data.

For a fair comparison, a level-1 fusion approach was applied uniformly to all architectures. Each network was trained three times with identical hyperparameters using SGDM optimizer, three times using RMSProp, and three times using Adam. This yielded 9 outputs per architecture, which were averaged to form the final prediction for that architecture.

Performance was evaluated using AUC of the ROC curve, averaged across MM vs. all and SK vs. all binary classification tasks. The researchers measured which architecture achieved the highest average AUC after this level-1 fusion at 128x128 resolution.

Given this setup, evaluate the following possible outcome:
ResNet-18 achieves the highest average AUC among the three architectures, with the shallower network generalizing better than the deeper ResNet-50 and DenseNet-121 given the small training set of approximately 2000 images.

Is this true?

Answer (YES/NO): NO